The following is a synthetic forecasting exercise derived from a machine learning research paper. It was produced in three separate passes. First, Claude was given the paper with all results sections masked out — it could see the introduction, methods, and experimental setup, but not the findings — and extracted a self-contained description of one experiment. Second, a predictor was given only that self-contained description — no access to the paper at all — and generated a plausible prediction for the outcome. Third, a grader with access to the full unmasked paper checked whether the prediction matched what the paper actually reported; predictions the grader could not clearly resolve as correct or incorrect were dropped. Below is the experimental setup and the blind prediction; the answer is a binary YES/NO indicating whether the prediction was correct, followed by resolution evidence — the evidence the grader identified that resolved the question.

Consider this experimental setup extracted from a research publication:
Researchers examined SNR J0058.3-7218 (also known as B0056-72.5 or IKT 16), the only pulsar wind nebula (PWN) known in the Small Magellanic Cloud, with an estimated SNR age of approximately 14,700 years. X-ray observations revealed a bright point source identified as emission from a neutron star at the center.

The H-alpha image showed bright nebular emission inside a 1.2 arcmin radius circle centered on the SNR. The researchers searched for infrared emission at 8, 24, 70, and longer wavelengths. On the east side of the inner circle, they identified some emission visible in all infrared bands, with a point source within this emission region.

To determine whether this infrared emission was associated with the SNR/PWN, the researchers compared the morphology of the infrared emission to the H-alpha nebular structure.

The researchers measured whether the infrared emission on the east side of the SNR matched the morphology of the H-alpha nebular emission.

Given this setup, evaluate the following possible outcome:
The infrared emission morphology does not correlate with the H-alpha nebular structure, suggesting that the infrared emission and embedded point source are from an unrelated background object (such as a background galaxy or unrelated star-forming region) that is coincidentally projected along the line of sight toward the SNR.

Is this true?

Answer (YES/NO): YES